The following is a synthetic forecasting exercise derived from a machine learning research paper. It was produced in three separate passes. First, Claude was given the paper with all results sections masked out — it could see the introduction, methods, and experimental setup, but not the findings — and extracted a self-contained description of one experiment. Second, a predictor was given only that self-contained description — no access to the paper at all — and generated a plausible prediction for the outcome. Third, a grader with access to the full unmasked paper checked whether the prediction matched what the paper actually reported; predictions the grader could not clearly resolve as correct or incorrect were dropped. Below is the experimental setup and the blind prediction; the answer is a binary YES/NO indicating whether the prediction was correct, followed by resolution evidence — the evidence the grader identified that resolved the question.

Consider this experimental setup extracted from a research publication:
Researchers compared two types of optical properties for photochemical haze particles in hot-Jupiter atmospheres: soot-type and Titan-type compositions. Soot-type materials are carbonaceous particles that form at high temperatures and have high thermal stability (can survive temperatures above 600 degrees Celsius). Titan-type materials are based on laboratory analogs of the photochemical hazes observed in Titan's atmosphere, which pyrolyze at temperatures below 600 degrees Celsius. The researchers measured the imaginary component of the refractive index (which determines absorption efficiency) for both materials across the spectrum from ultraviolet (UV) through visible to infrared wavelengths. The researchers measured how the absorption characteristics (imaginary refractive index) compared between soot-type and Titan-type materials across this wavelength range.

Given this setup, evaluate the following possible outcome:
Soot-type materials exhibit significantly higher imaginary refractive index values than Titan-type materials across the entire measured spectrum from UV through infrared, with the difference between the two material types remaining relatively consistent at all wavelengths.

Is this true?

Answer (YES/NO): NO